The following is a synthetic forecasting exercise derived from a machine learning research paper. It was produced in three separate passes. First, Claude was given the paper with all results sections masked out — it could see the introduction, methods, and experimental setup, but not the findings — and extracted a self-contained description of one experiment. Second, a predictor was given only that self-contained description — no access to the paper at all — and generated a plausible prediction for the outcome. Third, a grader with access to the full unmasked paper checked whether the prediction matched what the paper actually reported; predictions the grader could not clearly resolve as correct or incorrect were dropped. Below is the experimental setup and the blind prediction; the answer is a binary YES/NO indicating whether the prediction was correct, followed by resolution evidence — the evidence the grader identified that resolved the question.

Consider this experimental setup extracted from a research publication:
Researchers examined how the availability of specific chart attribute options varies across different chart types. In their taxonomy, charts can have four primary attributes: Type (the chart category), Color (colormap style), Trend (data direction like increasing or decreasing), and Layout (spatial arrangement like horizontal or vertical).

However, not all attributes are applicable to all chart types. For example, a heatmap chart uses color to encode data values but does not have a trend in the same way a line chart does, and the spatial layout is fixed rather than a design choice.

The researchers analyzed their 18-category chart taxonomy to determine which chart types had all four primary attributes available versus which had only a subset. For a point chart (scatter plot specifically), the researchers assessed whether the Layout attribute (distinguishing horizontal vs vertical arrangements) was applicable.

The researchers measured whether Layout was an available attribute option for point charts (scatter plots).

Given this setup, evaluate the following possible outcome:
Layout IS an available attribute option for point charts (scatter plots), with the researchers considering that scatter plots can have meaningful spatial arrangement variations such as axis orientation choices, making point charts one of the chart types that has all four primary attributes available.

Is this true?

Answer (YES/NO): NO